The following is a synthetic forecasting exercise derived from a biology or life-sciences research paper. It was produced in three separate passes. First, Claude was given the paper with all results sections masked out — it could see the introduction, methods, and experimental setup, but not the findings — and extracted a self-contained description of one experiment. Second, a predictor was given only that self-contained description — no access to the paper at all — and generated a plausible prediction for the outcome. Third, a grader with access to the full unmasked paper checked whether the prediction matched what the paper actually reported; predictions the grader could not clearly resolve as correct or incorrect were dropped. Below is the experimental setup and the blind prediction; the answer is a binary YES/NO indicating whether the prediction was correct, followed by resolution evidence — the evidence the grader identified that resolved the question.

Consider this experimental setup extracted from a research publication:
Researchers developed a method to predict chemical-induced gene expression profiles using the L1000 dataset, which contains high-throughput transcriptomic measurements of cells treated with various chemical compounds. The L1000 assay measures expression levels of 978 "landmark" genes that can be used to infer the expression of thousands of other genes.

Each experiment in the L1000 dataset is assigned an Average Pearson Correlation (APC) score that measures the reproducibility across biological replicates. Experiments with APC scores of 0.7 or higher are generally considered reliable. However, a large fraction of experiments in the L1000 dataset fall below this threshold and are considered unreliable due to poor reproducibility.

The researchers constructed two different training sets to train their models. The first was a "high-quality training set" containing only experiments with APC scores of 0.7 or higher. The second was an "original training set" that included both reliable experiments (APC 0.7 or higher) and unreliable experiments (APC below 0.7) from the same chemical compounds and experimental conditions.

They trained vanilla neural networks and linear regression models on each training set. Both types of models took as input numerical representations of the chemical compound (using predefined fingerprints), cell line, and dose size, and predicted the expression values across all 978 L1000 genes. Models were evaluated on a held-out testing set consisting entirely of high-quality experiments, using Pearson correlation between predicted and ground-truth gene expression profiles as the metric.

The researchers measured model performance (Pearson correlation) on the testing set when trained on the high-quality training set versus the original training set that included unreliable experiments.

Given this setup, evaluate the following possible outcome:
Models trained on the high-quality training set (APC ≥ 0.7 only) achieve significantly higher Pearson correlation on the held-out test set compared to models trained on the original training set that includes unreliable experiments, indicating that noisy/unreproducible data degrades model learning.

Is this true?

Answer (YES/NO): YES